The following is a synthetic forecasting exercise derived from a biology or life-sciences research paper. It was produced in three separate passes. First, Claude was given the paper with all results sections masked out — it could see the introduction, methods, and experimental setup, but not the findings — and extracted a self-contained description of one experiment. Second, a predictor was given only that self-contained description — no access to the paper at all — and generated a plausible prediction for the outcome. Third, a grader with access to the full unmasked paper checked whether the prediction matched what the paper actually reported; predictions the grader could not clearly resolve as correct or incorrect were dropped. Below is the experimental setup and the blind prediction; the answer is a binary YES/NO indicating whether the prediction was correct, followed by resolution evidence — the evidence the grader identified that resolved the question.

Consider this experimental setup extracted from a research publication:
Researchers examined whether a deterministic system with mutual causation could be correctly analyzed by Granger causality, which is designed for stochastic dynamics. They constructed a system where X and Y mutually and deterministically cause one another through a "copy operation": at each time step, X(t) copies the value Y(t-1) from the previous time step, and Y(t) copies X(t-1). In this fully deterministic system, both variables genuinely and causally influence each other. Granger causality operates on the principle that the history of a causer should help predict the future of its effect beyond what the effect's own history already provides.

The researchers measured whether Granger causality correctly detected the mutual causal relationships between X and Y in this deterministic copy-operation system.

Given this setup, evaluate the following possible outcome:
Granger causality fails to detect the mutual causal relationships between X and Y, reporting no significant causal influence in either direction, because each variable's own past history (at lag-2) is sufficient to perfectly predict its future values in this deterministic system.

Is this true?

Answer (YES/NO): YES